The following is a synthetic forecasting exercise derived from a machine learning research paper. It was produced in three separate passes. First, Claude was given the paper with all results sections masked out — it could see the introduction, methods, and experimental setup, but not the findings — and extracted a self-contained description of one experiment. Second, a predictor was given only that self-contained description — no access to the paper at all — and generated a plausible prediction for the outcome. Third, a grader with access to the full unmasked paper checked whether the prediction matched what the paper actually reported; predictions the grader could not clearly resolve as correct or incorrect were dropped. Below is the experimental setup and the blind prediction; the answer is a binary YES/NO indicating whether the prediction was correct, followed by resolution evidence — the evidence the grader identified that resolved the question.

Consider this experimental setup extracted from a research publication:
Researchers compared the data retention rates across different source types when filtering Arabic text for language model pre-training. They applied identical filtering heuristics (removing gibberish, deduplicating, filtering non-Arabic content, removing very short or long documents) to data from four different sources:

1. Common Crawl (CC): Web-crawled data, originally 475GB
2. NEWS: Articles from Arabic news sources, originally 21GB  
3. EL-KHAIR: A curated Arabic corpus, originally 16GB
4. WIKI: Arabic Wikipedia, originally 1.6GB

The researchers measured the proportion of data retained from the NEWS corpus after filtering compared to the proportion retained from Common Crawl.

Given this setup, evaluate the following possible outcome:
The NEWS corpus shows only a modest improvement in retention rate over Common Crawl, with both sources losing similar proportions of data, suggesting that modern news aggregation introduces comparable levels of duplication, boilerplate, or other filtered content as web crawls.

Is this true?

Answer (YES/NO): NO